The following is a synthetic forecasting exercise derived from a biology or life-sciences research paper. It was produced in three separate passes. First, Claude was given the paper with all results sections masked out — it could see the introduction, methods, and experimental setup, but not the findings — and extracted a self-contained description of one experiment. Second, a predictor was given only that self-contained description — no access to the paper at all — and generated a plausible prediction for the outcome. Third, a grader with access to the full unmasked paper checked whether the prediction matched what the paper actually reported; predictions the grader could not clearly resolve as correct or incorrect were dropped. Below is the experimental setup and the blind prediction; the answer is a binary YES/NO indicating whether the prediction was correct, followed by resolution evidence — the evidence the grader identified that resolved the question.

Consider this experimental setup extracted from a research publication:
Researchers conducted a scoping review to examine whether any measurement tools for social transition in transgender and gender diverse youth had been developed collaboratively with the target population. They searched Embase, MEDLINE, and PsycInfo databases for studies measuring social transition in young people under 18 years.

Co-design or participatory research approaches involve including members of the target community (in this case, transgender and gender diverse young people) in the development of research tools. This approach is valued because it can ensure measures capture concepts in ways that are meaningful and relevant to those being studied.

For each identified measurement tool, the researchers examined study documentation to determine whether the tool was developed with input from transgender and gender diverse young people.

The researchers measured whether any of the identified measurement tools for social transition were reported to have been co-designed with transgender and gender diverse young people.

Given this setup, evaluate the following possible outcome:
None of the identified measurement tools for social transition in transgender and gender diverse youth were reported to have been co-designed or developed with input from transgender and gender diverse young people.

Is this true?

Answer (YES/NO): YES